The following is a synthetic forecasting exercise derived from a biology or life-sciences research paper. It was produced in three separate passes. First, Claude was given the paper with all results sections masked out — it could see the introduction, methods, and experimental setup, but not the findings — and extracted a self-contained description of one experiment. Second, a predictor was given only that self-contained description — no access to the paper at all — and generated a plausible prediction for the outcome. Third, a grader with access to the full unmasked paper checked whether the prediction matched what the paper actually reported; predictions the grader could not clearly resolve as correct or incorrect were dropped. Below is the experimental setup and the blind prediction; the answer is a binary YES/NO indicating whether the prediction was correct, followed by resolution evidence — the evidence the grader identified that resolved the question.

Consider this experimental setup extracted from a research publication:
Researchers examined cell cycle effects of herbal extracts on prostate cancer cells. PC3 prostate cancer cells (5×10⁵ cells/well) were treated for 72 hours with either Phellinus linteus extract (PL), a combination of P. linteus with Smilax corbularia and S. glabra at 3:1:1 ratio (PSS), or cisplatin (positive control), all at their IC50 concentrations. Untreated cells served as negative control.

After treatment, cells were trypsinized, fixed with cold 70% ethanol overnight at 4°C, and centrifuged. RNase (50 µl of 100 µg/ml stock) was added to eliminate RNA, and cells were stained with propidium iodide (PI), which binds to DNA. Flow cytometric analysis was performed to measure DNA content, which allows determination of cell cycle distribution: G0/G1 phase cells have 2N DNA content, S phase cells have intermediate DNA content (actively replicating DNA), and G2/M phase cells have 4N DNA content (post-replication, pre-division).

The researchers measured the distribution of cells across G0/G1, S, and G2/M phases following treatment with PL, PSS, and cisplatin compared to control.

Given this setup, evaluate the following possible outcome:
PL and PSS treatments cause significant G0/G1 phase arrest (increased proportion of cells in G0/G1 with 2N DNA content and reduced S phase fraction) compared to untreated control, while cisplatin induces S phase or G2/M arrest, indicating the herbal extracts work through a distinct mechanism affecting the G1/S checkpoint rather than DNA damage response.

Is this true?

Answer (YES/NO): NO